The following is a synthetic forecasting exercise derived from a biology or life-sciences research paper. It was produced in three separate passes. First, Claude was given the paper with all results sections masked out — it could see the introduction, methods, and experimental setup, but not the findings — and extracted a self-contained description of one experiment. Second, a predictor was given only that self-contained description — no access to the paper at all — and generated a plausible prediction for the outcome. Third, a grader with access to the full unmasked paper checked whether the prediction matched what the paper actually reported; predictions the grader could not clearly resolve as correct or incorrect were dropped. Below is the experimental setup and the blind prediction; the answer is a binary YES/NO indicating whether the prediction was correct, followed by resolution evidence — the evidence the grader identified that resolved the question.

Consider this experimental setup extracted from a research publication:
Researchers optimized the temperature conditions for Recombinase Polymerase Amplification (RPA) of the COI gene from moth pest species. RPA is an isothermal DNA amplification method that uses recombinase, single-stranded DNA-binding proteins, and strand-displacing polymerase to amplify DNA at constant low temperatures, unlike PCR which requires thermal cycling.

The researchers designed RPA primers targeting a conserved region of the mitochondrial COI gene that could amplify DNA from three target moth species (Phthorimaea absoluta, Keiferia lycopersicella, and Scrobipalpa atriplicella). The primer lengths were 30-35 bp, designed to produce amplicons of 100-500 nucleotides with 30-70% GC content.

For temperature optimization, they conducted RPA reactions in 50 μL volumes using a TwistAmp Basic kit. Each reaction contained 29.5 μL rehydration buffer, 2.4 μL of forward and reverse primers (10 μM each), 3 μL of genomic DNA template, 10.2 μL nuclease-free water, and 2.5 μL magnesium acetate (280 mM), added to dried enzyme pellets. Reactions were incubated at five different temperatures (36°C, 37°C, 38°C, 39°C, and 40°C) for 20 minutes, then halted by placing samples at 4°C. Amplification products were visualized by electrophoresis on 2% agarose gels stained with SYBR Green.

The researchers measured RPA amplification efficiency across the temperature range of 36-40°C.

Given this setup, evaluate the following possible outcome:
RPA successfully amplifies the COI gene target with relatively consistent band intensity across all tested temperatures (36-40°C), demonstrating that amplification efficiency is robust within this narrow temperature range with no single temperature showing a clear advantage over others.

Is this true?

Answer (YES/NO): YES